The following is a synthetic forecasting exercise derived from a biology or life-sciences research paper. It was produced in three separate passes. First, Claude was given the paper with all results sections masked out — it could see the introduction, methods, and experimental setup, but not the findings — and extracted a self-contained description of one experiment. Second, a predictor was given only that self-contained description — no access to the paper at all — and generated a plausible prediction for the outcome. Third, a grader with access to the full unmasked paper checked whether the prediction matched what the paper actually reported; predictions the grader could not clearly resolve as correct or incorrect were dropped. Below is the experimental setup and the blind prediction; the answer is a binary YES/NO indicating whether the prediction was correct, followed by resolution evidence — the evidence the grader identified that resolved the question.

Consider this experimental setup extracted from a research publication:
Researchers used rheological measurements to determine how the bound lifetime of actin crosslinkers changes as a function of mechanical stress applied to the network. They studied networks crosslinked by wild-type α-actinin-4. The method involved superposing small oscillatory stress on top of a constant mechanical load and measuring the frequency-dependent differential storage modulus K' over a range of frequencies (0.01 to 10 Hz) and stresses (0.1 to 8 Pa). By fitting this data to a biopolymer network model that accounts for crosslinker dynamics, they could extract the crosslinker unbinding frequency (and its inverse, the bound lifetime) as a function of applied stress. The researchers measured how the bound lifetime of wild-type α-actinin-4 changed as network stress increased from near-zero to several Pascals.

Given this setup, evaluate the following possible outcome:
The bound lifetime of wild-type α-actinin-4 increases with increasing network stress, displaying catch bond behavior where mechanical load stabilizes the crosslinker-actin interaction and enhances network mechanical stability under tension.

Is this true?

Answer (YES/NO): YES